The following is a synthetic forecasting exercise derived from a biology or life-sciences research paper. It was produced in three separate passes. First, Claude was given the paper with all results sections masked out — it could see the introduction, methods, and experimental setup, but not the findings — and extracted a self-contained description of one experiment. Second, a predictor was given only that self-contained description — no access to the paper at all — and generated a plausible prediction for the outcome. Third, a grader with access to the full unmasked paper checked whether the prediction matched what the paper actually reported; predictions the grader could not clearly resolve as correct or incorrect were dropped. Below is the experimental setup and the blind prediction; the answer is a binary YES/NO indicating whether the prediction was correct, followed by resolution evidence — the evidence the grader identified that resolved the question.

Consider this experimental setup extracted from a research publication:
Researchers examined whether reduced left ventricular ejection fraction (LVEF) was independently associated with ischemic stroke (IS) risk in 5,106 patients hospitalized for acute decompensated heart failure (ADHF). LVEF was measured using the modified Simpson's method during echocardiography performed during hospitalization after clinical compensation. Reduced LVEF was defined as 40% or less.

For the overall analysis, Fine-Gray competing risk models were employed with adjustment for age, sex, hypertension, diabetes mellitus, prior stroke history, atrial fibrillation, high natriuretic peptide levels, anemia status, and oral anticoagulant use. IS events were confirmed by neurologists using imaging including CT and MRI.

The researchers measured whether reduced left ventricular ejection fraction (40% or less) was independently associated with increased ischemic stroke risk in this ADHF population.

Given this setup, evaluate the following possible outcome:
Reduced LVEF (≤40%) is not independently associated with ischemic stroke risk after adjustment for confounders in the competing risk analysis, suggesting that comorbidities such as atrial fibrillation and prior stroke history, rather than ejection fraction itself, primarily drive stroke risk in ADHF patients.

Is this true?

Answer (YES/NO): NO